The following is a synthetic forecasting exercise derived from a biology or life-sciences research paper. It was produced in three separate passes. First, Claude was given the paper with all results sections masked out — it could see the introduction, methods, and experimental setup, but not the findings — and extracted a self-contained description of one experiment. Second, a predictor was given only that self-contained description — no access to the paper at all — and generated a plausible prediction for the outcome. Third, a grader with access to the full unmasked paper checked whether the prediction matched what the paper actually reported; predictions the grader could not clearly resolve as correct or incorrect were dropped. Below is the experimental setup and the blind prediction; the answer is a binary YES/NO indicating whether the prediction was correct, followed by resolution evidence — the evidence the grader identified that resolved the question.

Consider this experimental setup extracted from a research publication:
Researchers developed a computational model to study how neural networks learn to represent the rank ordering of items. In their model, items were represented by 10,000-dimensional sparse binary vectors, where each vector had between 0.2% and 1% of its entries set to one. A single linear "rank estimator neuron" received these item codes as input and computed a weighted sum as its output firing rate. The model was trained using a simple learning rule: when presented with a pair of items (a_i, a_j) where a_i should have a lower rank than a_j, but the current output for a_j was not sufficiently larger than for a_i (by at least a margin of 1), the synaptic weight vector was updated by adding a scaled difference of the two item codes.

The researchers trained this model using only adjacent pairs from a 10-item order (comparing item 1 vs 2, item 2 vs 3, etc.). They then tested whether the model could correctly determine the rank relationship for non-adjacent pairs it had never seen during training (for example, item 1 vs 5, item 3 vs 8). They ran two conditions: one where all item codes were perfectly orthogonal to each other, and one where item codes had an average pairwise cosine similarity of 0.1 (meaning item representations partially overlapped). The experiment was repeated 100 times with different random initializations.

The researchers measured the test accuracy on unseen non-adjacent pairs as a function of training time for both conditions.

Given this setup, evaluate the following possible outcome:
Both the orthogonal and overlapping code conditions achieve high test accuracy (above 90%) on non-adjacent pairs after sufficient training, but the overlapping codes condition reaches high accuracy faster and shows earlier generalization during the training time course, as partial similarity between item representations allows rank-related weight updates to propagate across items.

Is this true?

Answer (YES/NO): NO